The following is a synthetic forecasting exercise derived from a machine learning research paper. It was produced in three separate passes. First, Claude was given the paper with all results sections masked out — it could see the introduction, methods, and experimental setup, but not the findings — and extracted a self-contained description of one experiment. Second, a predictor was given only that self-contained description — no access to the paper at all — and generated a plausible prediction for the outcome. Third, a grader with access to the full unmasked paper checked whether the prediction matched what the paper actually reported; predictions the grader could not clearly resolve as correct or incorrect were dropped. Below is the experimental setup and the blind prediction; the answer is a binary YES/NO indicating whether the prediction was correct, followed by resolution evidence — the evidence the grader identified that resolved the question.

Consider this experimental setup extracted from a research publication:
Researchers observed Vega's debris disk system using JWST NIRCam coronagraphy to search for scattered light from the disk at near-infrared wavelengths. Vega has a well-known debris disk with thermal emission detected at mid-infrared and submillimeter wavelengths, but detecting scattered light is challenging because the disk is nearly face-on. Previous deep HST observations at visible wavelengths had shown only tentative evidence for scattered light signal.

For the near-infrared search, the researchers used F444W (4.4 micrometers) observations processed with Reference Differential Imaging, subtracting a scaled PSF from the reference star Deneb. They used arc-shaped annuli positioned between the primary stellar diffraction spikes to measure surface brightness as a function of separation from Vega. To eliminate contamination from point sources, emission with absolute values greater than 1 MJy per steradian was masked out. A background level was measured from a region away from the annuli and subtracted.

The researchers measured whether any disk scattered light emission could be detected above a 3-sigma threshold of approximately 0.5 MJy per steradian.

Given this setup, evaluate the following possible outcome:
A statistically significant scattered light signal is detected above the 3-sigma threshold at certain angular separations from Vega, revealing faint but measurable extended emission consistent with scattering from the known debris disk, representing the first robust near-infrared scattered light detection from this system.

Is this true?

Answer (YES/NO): NO